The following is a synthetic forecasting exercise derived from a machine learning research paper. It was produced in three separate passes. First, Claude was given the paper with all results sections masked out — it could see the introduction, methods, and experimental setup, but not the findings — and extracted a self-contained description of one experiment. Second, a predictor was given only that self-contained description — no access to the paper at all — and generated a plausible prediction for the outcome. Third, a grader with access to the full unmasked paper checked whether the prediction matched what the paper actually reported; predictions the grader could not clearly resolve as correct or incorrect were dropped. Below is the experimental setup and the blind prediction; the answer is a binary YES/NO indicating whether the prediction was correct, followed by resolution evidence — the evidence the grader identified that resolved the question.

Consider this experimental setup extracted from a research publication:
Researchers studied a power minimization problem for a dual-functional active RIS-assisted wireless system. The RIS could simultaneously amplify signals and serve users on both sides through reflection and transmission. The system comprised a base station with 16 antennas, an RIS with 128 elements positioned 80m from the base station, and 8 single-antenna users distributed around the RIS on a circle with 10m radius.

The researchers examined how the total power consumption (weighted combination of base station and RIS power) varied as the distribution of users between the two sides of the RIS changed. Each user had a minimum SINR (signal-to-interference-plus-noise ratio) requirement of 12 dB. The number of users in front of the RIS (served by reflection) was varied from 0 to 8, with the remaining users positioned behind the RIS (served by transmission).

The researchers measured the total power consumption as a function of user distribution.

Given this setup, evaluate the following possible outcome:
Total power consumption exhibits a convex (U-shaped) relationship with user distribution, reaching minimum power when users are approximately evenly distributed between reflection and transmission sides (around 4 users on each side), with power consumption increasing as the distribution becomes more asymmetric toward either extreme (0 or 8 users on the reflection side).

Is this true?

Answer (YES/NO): YES